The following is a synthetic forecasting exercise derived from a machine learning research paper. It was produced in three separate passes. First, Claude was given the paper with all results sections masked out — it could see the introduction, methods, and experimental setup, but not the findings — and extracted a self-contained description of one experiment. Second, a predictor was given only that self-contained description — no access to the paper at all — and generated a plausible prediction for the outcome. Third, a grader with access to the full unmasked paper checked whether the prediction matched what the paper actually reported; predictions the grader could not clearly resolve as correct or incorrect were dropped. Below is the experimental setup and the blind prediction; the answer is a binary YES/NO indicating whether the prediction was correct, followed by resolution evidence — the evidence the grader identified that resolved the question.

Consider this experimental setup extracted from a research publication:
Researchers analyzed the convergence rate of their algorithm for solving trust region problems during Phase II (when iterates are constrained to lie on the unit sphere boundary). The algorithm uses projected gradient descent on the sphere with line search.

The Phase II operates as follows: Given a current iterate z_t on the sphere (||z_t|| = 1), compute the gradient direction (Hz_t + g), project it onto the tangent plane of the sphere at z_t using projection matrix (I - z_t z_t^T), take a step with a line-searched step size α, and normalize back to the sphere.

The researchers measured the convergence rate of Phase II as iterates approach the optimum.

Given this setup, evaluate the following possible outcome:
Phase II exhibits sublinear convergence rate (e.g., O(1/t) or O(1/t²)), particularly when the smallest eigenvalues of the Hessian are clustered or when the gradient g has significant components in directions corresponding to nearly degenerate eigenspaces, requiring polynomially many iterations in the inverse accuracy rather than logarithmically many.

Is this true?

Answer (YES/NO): NO